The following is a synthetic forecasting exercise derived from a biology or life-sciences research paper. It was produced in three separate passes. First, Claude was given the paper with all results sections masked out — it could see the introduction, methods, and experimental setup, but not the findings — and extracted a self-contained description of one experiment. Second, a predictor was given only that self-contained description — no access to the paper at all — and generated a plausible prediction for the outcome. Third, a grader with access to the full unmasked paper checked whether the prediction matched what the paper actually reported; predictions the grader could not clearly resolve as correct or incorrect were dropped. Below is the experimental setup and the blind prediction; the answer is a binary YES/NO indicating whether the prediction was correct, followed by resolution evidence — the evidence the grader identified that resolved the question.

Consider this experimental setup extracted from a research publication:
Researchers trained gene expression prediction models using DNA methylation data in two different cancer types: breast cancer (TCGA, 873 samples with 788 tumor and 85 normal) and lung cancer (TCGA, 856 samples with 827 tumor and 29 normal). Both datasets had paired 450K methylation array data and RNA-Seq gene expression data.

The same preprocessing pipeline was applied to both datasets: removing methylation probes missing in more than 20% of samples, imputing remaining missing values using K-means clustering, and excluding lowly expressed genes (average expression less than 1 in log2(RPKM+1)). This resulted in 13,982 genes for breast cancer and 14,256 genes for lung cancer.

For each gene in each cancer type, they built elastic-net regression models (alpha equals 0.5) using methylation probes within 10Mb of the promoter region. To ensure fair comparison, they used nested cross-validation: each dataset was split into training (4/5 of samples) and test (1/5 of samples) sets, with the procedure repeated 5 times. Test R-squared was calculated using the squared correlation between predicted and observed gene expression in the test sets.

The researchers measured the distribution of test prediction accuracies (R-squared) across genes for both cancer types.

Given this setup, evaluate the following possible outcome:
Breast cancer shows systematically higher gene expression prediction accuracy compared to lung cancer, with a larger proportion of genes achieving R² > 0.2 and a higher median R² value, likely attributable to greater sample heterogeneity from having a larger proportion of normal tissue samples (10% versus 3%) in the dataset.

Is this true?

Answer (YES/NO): NO